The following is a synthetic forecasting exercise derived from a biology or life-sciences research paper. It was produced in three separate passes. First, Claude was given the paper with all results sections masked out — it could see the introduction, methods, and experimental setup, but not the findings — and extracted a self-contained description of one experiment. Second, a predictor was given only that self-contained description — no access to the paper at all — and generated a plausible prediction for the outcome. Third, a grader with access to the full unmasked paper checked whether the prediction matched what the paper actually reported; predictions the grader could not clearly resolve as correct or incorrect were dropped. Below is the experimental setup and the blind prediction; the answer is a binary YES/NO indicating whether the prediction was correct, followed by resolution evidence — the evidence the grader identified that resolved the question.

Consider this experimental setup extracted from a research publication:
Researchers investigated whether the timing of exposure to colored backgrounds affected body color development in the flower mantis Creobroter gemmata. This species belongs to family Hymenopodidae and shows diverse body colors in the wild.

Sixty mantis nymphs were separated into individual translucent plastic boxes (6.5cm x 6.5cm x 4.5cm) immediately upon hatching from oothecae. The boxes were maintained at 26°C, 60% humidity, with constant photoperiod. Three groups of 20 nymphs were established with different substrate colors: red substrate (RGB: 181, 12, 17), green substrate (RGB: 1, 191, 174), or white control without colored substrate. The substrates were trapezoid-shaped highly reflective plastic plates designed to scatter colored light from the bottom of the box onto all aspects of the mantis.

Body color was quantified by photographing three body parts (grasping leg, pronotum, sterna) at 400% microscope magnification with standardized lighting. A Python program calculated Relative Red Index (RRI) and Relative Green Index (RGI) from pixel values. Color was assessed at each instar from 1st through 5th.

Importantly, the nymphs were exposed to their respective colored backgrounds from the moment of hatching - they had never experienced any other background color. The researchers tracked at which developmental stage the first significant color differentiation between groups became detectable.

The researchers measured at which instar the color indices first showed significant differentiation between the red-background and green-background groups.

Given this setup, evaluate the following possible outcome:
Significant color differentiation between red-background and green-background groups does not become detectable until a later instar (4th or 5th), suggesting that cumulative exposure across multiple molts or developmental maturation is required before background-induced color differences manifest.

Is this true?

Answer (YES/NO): NO